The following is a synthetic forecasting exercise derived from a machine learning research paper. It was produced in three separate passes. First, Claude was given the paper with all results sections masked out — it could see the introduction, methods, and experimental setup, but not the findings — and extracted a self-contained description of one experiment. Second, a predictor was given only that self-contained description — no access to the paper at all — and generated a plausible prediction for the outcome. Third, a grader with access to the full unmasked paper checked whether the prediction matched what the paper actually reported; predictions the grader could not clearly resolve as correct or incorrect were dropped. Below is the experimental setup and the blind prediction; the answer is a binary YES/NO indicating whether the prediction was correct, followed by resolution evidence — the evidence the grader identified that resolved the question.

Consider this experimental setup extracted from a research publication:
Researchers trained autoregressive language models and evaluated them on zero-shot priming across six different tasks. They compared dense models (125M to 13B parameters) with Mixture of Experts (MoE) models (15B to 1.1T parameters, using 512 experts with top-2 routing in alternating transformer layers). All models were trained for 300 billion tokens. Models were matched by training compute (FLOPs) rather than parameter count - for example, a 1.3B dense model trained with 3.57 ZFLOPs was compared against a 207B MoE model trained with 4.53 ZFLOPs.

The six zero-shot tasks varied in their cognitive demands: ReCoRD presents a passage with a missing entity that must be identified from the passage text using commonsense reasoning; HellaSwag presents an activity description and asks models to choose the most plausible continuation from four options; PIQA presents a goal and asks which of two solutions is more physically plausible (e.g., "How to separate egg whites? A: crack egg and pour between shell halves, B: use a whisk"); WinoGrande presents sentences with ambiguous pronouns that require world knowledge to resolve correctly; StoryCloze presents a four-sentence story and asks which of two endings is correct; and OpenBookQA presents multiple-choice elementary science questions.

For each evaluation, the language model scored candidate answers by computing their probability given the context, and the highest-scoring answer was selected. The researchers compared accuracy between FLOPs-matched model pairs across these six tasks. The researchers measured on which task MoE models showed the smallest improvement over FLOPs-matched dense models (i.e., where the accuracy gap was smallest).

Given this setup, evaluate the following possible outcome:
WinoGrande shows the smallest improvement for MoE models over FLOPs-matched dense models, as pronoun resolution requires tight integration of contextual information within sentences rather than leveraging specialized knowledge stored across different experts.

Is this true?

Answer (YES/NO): NO